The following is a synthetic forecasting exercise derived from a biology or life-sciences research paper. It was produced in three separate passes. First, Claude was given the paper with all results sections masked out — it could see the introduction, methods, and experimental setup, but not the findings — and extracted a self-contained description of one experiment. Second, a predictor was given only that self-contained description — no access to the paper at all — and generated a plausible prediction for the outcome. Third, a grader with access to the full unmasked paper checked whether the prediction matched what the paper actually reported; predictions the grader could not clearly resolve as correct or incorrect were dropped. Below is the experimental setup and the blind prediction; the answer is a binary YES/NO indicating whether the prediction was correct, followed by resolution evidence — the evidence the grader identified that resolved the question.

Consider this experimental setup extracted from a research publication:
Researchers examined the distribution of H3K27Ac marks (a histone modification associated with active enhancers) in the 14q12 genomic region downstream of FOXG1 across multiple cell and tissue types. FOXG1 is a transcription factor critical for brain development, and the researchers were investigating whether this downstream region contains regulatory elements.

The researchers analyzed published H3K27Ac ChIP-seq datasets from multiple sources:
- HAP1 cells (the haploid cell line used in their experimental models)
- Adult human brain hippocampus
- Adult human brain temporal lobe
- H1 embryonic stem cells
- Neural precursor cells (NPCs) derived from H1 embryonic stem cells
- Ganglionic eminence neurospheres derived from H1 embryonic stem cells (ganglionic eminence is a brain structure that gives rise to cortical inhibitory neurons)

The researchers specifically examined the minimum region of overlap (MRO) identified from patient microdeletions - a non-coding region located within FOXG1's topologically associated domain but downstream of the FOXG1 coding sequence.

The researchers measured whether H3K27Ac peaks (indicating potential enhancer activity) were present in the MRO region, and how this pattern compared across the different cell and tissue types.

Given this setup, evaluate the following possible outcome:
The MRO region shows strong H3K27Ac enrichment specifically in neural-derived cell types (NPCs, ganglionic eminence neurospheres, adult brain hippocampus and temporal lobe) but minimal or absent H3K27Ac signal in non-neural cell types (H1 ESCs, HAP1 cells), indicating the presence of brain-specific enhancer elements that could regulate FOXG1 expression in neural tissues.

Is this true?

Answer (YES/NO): NO